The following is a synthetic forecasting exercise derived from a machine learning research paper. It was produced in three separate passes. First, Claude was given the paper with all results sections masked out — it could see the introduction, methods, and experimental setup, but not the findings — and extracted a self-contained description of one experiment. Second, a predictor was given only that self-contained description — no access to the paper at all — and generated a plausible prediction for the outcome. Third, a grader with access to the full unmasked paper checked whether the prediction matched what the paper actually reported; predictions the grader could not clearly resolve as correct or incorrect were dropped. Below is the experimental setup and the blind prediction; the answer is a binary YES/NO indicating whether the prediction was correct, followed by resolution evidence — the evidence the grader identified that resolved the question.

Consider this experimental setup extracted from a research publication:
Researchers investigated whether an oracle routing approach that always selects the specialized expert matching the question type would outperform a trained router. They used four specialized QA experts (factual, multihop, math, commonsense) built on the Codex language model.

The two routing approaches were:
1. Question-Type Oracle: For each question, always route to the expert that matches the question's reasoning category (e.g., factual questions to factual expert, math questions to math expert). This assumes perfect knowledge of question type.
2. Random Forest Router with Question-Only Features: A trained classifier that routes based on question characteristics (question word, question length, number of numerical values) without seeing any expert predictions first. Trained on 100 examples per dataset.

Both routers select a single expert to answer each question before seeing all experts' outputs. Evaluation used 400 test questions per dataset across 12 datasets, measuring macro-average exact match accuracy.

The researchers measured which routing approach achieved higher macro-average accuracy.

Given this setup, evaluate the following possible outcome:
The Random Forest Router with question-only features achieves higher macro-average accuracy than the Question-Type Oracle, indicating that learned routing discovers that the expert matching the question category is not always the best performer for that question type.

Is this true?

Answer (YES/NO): NO